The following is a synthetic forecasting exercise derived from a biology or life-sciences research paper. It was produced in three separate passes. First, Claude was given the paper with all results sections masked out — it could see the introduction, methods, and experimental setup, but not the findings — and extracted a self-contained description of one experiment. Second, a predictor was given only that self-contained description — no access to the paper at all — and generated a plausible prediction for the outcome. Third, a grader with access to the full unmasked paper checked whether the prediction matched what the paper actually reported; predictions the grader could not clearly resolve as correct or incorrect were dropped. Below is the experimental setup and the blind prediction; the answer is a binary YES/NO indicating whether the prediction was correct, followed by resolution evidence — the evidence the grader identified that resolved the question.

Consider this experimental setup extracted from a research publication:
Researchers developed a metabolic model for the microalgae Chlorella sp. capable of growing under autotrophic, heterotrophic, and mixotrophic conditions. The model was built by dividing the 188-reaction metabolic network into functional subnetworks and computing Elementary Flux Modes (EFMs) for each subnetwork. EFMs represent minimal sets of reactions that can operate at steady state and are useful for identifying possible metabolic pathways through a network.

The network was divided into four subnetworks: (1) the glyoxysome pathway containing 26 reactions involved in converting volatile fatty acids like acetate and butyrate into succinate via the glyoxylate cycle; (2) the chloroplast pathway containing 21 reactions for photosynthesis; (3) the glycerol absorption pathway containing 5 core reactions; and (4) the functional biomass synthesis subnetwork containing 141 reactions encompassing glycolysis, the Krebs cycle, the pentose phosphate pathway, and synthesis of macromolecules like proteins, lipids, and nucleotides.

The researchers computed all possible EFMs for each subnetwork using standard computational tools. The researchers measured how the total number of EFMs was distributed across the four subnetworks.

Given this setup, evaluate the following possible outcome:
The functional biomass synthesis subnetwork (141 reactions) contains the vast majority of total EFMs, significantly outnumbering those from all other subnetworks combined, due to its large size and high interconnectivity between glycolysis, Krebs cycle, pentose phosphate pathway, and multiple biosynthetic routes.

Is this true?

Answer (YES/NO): YES